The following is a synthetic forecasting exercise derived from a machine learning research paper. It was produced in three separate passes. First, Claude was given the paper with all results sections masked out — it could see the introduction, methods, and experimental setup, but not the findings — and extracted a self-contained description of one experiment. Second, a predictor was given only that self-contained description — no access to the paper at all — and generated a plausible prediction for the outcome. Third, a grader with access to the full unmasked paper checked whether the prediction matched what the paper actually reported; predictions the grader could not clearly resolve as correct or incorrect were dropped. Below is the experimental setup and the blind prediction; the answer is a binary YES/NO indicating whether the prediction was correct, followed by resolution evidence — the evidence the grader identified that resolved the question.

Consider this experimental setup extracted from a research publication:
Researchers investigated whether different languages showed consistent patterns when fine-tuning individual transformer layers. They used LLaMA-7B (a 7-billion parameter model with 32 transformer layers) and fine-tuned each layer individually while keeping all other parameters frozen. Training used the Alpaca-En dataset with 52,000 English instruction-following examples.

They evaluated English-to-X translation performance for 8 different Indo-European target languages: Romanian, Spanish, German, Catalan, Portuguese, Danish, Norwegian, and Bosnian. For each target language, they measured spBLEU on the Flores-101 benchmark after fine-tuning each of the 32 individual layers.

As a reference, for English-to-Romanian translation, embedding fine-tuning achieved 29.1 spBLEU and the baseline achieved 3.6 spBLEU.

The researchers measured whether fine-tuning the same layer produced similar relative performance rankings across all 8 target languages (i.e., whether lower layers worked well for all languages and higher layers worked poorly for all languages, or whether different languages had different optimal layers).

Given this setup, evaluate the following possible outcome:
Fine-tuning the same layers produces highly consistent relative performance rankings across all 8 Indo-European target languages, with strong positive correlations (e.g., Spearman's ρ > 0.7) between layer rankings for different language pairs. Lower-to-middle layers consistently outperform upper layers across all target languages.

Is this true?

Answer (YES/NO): YES